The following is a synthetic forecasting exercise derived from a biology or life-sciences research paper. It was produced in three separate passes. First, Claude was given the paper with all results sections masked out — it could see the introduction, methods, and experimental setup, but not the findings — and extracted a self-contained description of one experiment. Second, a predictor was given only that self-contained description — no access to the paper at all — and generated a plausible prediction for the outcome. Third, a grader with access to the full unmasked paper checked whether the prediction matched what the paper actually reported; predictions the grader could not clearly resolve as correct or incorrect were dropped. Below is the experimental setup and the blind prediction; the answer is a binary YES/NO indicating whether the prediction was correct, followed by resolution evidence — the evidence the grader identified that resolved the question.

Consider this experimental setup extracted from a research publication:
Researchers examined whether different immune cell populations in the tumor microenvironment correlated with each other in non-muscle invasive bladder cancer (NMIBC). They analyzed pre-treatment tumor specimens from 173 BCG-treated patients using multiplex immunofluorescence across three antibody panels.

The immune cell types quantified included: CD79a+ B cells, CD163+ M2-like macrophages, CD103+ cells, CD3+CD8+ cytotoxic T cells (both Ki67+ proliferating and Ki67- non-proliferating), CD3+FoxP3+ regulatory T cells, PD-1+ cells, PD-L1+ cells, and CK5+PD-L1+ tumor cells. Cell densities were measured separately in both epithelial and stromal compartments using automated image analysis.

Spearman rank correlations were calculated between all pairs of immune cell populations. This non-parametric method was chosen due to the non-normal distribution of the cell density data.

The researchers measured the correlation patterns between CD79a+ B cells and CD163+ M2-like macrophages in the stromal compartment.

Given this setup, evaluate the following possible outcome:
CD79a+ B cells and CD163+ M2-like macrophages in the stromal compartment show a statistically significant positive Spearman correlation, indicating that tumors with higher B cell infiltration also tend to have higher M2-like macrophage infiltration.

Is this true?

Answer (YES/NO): YES